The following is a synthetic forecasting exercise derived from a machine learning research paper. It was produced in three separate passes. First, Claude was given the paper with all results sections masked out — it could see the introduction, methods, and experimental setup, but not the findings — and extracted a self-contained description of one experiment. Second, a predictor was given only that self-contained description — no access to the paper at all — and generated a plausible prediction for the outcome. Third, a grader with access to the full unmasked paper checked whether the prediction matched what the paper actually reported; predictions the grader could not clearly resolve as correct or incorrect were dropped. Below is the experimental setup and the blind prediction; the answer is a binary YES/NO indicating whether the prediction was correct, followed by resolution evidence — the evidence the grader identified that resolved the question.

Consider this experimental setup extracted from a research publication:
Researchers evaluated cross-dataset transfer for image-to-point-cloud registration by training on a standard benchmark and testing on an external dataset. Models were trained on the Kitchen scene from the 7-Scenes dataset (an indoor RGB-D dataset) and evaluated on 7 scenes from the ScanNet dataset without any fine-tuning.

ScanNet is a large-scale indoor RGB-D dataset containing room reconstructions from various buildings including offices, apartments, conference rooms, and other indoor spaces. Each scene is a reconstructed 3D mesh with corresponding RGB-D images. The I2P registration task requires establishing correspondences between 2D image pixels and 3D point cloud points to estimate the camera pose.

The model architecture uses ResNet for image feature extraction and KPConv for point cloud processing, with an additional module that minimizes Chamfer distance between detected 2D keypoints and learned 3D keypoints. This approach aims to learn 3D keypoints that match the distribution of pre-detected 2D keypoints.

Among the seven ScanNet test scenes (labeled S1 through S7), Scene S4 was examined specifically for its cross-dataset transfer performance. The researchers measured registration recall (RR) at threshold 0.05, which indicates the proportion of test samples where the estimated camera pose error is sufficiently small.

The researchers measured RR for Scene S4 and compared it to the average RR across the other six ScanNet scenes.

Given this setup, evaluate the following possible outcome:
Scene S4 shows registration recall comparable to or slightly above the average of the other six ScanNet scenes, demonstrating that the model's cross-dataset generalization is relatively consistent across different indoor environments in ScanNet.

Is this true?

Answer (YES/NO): NO